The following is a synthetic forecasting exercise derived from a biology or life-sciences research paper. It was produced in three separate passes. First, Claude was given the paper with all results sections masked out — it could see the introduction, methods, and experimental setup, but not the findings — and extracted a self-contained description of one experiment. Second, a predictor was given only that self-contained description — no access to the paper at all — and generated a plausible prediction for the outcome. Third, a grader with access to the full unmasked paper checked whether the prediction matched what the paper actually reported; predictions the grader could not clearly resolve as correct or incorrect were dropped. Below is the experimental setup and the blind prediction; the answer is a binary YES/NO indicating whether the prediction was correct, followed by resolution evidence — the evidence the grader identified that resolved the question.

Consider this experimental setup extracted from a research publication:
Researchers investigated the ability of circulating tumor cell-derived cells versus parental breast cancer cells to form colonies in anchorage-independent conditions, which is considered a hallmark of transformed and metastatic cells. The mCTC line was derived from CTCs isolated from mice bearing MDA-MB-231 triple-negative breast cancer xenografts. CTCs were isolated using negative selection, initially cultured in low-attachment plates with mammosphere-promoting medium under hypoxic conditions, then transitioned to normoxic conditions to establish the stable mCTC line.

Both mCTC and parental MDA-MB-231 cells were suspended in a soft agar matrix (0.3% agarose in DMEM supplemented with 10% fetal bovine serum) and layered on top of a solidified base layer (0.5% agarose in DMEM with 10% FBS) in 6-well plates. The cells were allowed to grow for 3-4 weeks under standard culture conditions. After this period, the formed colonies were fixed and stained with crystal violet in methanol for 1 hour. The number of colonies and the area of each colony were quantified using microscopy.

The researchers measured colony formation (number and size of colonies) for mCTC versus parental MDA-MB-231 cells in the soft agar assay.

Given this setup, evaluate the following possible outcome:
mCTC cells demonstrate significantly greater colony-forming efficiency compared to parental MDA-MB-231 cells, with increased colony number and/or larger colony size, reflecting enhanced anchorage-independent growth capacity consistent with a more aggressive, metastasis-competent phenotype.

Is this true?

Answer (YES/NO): YES